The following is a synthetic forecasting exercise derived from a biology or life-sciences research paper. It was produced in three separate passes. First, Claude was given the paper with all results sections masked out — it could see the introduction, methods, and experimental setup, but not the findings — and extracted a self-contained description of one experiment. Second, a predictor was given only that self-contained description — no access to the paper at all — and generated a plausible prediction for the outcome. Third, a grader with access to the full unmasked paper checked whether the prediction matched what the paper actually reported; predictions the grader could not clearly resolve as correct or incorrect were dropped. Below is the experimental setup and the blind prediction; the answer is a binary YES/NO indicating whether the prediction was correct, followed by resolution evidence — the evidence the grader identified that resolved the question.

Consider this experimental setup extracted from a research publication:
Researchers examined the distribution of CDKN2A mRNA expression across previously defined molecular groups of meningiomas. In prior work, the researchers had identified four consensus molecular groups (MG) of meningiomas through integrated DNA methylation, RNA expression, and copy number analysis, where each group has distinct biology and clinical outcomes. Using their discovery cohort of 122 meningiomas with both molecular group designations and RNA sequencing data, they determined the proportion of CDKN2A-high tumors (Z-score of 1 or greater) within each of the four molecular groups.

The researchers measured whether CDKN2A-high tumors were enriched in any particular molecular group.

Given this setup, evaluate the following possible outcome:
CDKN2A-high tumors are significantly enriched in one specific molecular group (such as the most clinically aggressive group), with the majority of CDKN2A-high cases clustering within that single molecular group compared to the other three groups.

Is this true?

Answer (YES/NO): YES